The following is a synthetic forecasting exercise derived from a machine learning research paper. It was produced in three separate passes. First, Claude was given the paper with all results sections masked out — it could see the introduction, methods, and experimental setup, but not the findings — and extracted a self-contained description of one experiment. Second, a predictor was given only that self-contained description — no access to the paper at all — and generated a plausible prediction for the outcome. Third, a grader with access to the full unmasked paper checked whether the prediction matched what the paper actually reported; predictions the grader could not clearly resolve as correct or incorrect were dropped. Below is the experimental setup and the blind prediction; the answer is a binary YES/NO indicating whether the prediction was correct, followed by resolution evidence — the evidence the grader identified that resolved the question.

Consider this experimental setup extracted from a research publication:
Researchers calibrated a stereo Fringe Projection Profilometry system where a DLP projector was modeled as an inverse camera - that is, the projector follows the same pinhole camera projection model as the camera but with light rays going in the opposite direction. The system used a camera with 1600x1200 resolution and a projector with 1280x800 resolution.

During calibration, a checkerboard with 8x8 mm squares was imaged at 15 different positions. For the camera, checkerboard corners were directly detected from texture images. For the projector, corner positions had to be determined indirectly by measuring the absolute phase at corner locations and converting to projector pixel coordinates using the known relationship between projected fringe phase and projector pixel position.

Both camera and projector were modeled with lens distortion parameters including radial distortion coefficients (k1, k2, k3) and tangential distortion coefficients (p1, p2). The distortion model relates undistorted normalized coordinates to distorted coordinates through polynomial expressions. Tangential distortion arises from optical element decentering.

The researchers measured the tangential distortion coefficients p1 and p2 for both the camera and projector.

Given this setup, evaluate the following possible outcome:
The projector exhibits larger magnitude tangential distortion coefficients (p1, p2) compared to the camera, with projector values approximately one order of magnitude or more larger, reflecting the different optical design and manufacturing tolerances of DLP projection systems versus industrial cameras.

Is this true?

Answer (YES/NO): NO